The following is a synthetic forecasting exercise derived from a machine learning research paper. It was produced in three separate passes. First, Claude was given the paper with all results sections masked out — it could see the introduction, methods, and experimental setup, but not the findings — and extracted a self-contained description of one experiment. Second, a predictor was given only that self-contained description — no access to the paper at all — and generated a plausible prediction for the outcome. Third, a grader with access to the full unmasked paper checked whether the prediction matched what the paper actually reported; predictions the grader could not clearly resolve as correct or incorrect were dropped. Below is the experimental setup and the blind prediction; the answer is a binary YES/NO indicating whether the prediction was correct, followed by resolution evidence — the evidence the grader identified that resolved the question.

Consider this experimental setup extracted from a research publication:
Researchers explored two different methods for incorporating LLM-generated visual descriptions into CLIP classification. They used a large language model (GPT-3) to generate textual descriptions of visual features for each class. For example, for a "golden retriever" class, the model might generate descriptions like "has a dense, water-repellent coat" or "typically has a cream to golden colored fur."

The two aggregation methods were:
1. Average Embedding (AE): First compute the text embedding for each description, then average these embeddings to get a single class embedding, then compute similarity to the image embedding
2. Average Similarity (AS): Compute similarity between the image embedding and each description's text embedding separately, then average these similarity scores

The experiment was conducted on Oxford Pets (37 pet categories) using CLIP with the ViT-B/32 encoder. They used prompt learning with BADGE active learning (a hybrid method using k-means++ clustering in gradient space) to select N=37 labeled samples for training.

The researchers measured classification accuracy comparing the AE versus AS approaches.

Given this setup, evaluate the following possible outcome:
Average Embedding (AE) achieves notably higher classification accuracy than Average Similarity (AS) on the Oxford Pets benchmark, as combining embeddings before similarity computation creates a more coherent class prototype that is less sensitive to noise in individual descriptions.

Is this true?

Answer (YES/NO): NO